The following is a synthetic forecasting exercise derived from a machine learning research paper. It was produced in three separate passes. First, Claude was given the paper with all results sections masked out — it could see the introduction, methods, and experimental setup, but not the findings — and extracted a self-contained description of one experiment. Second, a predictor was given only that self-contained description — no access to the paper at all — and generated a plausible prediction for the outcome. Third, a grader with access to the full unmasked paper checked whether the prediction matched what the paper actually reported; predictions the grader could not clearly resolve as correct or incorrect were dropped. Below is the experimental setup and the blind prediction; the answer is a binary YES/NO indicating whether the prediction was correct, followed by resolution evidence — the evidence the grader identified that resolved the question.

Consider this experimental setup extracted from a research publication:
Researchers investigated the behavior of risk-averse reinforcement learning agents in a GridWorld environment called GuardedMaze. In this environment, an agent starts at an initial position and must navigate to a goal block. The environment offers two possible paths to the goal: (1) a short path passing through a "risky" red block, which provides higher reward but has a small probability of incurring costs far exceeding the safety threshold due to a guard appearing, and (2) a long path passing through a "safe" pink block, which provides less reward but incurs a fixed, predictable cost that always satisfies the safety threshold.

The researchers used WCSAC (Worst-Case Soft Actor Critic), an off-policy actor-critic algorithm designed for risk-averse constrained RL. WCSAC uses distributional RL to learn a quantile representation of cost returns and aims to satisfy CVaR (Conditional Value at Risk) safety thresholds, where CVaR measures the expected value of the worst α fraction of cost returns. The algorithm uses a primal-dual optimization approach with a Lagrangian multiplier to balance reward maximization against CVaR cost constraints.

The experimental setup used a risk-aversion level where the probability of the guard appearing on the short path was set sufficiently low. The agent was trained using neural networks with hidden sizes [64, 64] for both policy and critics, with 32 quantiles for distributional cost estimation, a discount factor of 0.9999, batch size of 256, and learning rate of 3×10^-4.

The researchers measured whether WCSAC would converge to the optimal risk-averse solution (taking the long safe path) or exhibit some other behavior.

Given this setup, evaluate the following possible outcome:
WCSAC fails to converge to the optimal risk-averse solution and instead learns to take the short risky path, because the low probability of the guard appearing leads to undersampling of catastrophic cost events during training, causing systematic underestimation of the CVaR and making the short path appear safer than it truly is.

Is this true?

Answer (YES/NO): NO